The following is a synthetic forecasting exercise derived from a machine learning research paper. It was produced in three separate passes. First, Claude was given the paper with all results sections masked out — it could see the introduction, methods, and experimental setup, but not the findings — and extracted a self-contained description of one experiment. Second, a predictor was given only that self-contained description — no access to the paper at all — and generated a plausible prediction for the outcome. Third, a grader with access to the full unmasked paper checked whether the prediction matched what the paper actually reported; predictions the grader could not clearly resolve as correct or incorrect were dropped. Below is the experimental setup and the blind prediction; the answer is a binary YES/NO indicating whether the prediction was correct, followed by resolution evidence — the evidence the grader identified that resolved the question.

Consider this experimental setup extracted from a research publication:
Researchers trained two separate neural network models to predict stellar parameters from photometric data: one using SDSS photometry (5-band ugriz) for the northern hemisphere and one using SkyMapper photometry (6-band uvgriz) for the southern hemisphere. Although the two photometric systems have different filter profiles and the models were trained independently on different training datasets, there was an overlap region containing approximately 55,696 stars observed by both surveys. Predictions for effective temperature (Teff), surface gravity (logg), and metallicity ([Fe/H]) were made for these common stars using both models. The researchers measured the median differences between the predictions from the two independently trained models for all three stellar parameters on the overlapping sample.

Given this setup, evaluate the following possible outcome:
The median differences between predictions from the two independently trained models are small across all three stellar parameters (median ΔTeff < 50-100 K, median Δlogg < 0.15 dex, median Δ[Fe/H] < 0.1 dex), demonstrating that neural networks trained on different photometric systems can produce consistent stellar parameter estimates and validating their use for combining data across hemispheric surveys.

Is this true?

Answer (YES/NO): YES